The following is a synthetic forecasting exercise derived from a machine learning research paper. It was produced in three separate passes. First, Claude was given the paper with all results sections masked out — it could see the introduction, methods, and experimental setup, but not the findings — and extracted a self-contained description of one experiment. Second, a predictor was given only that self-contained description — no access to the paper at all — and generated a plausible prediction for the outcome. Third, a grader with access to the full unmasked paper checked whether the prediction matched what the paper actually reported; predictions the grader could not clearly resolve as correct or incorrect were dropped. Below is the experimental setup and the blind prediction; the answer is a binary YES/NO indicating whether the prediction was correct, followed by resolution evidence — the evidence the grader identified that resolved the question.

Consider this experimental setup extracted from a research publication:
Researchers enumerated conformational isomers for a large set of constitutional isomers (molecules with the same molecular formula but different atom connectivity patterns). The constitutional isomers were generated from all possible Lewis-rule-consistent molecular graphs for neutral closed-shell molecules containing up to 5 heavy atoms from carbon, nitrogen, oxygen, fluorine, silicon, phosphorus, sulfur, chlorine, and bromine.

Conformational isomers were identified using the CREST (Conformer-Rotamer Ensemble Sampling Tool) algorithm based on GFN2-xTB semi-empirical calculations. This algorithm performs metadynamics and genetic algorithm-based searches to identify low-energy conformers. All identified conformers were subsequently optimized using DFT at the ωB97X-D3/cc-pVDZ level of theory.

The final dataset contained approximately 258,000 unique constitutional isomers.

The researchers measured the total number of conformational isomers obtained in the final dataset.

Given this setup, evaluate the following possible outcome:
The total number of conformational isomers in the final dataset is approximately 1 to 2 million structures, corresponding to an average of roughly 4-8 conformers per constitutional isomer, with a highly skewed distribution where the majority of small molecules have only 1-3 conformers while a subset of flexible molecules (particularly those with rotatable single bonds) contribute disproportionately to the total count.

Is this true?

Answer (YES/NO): NO